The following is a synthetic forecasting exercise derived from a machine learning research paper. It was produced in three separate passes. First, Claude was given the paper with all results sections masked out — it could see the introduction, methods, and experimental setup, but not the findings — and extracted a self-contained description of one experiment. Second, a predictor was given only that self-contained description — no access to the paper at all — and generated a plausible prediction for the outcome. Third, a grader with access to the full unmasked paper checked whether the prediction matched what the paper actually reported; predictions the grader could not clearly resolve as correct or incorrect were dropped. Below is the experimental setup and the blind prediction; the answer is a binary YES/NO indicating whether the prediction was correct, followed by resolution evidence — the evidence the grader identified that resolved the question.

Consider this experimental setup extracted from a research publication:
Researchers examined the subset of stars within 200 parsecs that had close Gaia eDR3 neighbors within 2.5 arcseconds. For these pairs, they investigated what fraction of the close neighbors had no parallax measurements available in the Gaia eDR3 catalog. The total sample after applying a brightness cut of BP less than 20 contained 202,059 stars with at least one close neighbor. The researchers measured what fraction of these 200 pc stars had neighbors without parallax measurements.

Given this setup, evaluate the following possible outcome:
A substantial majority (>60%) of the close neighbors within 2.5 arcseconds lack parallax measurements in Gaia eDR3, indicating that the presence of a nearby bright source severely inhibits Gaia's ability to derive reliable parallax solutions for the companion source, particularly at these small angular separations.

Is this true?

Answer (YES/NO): NO